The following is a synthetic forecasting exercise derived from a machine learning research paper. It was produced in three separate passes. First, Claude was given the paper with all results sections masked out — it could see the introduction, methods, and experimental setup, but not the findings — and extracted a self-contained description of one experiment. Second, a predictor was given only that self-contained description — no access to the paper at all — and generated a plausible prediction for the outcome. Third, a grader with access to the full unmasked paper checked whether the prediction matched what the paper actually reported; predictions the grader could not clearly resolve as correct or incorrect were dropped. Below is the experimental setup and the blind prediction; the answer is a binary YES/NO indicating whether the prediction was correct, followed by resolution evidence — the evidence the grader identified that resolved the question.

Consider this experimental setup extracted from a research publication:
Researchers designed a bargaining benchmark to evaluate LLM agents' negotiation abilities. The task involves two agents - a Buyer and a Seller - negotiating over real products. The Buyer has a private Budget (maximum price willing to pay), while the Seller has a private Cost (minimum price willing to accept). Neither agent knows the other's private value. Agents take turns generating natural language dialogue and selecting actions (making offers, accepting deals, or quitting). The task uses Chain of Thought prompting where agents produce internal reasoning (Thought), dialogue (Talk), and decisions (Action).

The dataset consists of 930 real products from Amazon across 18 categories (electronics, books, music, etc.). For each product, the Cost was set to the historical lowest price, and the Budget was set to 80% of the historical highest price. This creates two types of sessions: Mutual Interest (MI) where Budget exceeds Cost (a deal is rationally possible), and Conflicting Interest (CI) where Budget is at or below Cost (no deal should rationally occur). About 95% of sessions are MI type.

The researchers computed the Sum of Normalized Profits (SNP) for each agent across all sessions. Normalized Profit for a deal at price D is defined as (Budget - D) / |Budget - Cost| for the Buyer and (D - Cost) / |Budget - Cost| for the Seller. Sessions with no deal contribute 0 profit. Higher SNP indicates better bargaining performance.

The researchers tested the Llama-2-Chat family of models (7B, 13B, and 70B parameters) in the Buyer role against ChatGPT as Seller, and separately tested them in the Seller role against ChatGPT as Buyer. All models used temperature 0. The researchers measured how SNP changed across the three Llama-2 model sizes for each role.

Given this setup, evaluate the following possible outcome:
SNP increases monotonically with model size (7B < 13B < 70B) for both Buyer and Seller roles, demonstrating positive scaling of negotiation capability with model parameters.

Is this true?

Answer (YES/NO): NO